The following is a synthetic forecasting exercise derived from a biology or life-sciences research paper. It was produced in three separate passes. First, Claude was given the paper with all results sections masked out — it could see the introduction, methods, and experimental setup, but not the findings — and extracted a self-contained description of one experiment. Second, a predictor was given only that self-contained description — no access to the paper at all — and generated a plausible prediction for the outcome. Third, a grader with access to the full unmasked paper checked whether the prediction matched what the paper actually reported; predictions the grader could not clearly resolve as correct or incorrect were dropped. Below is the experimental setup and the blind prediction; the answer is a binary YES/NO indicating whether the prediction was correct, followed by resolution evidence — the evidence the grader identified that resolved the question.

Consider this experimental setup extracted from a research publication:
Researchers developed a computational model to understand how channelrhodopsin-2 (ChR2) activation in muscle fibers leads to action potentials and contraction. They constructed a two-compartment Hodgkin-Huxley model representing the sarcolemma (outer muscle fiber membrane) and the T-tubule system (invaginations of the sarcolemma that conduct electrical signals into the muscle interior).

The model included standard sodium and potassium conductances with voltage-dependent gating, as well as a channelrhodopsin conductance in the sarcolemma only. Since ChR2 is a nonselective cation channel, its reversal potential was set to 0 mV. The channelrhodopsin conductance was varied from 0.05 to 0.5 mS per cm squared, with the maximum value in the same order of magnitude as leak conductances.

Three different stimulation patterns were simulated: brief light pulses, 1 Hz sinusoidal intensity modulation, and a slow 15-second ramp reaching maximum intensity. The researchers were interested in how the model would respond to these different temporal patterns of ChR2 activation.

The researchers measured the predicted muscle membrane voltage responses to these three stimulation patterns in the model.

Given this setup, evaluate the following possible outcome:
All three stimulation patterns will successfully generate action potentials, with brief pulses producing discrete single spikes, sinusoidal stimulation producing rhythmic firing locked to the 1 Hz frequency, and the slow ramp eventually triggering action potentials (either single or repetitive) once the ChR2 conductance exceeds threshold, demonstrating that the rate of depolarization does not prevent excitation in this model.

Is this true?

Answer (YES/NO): NO